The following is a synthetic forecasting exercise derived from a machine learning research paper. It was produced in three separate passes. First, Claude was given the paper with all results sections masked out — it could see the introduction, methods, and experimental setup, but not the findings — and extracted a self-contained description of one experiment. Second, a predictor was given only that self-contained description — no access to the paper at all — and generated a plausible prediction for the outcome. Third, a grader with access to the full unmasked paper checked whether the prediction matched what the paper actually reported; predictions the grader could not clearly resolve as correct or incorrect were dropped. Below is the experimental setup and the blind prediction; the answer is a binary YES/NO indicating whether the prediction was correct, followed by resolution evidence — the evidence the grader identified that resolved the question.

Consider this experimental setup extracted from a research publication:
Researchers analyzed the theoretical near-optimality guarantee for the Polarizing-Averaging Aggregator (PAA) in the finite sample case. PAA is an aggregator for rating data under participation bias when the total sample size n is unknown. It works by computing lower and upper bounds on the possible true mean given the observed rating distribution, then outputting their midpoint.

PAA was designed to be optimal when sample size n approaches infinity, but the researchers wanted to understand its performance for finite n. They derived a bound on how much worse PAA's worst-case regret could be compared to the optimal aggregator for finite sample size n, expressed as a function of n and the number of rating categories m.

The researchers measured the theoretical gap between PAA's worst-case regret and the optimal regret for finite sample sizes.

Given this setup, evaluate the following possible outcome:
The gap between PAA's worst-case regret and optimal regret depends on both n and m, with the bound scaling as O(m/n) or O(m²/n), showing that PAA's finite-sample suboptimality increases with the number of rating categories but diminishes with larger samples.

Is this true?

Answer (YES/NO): NO